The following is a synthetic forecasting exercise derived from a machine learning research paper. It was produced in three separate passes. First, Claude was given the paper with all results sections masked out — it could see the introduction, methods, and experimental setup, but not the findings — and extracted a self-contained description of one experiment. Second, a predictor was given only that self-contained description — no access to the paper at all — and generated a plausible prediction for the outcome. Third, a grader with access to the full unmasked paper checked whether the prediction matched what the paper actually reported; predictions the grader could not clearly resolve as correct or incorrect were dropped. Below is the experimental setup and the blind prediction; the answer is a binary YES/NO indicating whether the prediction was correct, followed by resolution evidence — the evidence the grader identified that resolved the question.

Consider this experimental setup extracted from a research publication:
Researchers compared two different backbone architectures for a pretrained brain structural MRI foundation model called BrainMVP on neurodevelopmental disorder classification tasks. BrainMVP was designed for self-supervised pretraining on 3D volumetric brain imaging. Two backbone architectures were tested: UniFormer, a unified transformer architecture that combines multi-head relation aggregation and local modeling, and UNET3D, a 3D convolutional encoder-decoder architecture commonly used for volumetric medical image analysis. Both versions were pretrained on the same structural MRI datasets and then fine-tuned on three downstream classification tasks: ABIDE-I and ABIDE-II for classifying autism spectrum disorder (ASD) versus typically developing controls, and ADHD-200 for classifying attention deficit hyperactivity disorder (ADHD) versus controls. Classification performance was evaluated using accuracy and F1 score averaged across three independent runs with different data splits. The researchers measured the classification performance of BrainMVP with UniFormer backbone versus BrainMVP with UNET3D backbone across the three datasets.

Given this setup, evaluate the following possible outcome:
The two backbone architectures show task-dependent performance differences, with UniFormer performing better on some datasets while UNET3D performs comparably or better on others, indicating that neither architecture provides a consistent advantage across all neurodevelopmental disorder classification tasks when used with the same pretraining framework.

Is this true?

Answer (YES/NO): YES